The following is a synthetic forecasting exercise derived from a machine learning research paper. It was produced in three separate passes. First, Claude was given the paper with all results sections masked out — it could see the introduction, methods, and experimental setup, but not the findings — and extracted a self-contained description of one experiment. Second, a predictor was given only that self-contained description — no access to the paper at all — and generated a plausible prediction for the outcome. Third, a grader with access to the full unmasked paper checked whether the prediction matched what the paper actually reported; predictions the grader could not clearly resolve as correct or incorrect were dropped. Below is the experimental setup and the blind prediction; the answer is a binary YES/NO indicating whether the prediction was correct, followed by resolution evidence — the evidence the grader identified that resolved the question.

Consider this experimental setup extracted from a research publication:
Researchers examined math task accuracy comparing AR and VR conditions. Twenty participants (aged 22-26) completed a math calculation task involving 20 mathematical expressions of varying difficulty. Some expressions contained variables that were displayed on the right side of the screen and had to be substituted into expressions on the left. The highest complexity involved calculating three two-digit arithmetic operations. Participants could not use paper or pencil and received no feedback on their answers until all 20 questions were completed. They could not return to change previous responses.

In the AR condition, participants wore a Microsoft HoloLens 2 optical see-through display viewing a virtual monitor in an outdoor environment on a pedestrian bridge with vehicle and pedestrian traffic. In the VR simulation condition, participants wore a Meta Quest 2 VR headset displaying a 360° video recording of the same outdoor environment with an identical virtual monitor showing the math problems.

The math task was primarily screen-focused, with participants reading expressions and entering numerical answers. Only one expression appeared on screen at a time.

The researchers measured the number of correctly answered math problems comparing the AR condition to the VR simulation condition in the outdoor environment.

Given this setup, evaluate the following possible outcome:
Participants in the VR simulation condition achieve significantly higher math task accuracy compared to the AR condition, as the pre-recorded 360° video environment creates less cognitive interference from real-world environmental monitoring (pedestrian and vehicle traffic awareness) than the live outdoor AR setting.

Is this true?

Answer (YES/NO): NO